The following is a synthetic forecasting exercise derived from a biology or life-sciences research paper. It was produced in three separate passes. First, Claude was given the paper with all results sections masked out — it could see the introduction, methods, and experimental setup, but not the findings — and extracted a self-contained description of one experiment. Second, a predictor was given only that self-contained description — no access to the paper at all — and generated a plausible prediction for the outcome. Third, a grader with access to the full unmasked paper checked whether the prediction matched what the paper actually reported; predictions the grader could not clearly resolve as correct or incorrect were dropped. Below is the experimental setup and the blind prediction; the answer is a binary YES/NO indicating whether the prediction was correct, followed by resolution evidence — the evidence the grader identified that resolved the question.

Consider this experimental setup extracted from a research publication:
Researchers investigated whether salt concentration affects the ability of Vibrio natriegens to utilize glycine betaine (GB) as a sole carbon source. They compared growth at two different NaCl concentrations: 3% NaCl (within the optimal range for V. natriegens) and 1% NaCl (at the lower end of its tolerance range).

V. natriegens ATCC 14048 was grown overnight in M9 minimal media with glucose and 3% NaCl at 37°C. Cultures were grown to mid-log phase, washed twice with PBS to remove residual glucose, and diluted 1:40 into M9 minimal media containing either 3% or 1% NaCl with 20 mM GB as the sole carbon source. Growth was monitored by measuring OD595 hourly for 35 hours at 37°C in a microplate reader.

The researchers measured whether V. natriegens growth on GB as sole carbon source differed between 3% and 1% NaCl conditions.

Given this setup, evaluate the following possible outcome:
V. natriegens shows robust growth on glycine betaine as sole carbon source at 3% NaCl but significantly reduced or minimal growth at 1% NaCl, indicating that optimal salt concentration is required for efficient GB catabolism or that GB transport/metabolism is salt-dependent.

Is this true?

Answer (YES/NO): NO